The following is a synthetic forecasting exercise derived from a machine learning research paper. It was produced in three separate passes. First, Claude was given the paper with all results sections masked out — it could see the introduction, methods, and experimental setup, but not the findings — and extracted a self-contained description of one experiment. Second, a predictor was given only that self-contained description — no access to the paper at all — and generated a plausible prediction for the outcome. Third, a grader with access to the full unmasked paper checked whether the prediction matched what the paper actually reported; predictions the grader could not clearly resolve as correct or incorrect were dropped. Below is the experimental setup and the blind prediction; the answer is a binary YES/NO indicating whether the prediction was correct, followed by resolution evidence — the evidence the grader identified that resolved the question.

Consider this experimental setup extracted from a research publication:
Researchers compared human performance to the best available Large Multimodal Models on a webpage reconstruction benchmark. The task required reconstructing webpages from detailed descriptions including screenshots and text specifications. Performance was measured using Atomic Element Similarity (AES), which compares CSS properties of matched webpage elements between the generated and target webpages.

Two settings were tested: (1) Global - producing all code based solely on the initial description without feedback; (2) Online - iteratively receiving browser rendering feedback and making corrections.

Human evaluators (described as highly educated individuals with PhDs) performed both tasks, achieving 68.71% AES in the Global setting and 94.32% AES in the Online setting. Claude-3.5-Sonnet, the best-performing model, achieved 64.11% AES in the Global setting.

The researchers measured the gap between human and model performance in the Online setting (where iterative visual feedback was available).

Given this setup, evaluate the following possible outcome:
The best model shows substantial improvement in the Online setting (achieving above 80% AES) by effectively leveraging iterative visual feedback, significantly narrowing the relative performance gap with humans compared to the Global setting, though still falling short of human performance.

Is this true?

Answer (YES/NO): NO